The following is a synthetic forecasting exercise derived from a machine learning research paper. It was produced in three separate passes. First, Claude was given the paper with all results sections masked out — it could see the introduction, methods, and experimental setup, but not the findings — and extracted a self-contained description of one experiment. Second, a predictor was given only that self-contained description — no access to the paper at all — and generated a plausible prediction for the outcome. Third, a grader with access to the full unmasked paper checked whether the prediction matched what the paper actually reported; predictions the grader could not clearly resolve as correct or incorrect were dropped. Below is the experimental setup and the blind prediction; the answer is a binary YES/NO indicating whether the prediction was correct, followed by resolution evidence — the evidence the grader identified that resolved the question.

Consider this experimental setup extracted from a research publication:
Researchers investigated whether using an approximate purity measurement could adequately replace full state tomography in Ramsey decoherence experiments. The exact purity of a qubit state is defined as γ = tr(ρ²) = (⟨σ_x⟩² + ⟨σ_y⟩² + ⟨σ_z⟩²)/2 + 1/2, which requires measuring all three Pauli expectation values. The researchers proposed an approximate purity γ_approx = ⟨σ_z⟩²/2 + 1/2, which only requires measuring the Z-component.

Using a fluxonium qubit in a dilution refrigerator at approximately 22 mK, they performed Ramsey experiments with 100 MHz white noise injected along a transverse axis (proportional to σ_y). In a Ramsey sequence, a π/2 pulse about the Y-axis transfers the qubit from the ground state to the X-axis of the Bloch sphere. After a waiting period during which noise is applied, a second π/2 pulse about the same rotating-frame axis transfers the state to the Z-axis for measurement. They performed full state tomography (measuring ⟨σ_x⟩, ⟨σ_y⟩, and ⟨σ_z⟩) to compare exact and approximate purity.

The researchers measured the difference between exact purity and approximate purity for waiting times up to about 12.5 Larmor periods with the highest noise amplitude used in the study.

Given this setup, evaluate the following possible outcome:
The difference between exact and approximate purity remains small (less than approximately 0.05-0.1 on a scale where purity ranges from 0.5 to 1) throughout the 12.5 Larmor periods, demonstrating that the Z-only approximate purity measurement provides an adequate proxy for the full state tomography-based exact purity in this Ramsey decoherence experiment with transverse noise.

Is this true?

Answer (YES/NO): YES